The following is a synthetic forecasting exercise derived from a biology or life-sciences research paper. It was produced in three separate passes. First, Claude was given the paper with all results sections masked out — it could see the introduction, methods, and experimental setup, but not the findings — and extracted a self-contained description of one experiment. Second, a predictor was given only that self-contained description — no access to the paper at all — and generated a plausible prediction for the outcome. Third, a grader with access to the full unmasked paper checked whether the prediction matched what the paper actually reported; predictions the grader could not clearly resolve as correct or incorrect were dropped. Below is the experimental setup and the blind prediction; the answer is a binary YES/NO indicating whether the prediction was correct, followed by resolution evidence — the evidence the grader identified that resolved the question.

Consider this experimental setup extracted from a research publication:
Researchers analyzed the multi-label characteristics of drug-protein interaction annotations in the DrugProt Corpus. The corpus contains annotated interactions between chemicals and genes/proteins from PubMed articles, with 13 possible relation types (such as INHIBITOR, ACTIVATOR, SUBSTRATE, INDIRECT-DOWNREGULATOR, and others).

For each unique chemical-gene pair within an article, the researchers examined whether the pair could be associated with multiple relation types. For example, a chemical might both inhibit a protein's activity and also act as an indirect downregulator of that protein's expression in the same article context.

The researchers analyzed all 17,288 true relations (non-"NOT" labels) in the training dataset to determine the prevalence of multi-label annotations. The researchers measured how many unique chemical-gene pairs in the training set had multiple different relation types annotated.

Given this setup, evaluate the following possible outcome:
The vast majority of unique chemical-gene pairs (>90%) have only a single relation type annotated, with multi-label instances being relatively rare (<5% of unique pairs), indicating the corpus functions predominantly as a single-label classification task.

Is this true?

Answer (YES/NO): YES